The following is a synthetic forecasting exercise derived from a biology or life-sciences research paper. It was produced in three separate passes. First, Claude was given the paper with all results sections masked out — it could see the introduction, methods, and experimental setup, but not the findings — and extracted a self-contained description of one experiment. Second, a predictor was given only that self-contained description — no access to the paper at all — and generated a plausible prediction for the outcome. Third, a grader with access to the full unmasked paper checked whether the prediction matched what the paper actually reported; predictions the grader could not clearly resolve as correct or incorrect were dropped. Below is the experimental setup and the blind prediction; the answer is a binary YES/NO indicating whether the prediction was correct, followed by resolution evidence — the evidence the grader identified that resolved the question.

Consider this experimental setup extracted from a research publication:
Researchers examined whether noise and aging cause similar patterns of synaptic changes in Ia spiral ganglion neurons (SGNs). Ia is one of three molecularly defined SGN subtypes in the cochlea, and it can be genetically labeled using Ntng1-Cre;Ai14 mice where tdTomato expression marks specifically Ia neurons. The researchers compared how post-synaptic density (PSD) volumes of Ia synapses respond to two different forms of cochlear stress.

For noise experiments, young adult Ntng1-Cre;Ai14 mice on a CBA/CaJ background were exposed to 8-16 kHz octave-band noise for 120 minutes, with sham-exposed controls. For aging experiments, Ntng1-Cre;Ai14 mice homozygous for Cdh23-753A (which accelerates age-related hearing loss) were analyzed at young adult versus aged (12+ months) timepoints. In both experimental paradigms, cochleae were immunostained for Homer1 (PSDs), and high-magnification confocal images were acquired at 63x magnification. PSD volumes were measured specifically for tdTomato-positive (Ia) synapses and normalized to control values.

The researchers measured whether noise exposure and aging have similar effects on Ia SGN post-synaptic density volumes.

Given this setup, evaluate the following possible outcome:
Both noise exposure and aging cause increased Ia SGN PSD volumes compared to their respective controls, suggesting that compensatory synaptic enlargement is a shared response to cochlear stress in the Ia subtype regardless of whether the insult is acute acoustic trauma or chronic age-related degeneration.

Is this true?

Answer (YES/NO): NO